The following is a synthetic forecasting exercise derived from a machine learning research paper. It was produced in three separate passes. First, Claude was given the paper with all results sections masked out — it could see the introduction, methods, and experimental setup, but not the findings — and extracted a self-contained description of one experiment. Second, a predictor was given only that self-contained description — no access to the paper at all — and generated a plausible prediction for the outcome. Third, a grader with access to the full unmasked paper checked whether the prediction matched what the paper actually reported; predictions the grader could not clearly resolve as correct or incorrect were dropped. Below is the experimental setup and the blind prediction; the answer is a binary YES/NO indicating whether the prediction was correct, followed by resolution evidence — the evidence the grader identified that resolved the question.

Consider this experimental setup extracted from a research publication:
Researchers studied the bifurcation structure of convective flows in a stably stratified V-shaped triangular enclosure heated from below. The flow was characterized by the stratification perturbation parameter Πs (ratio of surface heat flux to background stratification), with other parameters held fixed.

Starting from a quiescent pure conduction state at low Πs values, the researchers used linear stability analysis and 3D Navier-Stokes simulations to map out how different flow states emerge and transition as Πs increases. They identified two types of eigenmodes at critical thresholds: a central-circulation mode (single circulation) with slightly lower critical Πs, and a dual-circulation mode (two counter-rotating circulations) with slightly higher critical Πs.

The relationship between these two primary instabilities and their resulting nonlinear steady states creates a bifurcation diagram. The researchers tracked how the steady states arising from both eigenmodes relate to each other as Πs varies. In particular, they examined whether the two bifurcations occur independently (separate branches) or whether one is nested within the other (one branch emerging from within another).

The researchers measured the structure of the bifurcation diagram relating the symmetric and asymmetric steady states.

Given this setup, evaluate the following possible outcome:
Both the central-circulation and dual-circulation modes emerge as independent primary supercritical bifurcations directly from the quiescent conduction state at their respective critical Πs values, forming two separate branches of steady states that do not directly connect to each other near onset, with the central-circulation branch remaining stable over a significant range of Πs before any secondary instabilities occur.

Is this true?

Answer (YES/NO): YES